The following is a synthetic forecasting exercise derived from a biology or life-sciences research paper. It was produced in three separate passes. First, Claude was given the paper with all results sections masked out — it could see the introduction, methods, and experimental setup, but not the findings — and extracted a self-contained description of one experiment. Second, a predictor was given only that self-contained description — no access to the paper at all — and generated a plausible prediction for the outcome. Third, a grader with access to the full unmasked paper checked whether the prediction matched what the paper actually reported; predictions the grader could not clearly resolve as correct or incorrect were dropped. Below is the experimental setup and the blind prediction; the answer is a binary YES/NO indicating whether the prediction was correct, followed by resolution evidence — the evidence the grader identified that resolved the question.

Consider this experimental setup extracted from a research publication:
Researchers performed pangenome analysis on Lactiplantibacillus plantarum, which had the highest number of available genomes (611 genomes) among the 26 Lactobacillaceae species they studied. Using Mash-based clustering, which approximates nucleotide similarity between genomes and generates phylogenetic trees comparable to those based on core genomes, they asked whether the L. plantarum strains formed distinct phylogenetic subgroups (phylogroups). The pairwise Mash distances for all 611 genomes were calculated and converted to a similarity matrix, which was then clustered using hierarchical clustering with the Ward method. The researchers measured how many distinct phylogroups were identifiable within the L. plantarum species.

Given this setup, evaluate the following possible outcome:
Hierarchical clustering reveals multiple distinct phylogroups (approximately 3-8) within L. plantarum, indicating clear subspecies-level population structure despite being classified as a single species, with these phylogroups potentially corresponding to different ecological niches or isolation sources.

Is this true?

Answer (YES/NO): NO